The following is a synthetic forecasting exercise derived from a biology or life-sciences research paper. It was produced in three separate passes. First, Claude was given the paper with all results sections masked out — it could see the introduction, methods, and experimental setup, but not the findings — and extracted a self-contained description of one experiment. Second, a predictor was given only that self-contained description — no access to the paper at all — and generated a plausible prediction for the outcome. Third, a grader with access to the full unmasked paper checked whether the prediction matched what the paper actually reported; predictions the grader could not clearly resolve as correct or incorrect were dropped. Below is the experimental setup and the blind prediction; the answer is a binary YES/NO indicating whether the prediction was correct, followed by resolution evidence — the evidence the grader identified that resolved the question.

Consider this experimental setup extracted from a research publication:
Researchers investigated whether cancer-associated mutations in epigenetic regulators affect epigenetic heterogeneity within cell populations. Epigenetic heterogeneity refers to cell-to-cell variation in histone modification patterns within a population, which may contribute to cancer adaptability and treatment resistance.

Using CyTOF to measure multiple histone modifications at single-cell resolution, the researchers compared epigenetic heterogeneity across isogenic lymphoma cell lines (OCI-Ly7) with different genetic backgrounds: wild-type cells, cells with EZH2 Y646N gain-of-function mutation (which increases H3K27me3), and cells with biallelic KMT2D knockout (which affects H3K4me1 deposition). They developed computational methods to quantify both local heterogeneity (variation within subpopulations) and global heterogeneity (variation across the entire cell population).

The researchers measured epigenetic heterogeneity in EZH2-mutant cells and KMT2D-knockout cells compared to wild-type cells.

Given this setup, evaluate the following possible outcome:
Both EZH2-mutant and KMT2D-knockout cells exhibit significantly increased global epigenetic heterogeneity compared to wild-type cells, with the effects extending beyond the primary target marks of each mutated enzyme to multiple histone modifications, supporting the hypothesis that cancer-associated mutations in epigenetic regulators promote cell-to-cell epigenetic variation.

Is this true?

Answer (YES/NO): NO